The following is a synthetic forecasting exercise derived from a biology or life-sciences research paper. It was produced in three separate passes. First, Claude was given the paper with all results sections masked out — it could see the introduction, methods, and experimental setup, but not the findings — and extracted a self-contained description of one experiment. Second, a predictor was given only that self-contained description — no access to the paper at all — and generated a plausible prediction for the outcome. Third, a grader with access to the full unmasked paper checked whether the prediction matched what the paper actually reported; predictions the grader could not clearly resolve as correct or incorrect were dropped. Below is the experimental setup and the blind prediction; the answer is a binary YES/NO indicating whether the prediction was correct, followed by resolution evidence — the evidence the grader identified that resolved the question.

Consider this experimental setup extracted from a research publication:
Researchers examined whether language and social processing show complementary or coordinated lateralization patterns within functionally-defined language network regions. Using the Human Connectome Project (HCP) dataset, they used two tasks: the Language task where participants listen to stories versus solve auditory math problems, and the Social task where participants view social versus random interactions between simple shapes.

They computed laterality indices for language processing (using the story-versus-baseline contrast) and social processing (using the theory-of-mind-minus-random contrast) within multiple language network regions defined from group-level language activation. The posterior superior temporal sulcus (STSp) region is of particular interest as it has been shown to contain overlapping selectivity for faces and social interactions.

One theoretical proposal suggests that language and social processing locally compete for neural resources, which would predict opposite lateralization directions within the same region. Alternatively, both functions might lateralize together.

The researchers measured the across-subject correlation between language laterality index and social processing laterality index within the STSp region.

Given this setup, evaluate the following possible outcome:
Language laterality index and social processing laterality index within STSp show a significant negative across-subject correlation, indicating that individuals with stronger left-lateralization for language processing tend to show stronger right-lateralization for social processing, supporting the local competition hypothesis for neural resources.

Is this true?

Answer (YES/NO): YES